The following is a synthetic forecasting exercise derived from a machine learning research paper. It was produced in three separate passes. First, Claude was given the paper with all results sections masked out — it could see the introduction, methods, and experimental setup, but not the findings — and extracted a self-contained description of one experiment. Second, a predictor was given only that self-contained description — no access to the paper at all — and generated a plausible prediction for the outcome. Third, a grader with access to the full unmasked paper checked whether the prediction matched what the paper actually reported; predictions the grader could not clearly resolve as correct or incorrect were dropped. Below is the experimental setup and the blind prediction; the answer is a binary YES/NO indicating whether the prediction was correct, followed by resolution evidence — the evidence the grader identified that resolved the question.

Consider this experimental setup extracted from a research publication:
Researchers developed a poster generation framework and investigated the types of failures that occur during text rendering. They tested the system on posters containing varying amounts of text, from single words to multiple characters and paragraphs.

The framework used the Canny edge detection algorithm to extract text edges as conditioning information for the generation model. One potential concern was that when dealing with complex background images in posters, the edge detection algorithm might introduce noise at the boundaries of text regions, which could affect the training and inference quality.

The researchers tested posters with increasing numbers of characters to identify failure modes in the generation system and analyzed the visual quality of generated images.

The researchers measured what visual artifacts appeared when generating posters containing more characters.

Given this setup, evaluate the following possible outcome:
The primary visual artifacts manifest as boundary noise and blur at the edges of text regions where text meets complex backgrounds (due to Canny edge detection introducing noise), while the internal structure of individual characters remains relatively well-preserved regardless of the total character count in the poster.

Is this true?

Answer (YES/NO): NO